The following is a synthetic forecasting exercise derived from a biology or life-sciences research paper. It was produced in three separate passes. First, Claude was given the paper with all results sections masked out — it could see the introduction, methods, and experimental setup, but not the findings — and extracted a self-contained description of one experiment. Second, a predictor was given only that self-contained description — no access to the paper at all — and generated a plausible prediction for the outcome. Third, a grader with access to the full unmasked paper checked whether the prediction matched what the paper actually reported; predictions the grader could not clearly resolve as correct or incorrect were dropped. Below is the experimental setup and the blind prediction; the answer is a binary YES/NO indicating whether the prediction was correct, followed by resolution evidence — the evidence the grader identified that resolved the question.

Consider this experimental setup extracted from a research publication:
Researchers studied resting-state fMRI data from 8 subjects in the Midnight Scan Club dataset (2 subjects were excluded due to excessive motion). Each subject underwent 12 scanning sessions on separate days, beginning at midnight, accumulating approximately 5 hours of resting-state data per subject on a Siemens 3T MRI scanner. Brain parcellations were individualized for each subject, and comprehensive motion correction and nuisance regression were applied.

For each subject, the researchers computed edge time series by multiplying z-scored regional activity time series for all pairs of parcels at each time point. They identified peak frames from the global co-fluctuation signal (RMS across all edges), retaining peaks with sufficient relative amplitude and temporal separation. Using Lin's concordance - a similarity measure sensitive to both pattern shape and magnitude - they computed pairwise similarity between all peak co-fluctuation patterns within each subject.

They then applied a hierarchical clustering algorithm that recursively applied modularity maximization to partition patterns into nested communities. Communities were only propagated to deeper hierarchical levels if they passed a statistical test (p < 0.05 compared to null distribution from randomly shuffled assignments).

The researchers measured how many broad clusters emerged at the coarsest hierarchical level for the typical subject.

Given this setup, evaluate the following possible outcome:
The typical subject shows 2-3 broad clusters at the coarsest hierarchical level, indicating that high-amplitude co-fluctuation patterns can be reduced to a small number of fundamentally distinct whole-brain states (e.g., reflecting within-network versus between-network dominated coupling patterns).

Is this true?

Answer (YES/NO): YES